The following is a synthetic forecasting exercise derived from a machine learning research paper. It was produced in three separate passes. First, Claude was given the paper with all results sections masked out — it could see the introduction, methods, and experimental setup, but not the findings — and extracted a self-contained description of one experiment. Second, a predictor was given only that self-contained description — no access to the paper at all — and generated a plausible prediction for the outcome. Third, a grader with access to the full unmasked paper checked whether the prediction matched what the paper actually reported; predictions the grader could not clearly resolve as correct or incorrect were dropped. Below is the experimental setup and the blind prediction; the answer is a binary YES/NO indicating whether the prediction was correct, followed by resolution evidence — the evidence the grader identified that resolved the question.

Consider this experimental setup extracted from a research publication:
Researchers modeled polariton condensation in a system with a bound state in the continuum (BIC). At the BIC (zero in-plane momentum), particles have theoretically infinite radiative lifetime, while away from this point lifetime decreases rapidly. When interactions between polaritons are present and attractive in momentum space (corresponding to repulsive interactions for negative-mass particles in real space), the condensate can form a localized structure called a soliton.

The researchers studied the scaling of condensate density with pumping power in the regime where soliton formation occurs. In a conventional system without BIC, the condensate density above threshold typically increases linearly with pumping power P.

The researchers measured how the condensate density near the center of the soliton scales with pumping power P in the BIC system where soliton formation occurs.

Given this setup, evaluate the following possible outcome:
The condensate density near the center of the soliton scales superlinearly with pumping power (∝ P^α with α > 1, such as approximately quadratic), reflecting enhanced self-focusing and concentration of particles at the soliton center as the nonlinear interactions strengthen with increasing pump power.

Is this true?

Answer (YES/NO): NO